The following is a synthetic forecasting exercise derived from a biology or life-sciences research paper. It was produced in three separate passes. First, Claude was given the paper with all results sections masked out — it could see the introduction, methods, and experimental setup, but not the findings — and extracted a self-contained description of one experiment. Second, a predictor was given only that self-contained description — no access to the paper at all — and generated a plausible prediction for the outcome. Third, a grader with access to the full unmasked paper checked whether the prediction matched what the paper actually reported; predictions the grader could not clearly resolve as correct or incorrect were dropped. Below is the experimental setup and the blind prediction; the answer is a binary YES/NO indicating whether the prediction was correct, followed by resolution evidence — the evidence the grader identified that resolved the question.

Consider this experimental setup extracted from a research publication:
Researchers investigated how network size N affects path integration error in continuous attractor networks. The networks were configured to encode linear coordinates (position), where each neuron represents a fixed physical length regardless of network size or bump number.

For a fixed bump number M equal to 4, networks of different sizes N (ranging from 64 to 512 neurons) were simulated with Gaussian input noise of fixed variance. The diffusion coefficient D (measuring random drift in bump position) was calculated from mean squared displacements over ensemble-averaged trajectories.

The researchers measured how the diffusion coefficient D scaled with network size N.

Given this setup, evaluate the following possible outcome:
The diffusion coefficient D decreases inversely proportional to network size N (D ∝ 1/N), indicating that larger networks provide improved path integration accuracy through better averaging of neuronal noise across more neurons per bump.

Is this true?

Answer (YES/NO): NO